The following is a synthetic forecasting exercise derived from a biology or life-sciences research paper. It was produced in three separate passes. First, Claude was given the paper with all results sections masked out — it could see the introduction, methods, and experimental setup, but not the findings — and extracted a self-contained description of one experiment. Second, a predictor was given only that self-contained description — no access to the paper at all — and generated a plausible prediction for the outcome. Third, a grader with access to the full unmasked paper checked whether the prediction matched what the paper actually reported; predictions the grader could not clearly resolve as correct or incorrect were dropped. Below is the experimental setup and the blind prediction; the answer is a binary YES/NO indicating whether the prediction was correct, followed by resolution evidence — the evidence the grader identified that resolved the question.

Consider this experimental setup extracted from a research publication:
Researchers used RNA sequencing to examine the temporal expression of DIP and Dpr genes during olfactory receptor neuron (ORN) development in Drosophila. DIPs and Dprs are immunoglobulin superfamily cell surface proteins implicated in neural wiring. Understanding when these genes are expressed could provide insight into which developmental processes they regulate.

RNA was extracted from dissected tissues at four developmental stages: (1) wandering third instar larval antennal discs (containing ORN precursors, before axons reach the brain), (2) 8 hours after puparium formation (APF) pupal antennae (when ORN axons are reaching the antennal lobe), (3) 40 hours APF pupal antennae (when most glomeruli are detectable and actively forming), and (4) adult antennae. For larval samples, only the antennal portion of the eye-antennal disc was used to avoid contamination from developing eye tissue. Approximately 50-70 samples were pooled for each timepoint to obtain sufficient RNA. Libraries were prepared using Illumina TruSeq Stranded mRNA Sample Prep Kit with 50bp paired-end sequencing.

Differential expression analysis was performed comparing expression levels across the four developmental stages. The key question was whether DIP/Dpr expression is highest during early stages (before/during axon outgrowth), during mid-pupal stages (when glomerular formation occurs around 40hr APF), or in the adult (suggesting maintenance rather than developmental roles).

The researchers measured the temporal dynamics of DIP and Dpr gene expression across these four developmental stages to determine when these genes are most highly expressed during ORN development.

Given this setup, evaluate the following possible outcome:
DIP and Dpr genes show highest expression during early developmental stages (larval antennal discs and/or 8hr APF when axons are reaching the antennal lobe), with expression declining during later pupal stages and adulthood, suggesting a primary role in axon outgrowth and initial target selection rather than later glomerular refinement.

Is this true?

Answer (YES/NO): NO